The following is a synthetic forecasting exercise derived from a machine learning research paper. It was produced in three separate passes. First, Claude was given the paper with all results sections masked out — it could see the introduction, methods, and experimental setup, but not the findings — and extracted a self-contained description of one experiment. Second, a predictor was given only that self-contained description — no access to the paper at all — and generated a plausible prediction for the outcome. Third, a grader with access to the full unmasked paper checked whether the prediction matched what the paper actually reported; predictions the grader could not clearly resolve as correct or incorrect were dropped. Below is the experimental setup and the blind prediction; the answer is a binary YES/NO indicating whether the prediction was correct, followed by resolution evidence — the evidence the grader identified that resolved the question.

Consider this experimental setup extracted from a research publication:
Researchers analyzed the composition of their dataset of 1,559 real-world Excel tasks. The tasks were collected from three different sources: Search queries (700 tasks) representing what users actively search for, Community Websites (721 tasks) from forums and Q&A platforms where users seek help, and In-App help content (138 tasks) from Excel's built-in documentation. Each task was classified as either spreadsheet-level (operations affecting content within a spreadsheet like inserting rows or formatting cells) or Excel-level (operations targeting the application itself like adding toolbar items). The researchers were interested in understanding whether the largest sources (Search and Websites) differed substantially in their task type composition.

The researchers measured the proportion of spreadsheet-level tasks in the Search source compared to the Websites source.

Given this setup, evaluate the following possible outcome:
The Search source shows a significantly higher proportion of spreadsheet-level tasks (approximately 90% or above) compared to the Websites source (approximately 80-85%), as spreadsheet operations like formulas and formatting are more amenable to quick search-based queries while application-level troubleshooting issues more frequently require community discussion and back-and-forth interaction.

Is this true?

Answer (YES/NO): NO